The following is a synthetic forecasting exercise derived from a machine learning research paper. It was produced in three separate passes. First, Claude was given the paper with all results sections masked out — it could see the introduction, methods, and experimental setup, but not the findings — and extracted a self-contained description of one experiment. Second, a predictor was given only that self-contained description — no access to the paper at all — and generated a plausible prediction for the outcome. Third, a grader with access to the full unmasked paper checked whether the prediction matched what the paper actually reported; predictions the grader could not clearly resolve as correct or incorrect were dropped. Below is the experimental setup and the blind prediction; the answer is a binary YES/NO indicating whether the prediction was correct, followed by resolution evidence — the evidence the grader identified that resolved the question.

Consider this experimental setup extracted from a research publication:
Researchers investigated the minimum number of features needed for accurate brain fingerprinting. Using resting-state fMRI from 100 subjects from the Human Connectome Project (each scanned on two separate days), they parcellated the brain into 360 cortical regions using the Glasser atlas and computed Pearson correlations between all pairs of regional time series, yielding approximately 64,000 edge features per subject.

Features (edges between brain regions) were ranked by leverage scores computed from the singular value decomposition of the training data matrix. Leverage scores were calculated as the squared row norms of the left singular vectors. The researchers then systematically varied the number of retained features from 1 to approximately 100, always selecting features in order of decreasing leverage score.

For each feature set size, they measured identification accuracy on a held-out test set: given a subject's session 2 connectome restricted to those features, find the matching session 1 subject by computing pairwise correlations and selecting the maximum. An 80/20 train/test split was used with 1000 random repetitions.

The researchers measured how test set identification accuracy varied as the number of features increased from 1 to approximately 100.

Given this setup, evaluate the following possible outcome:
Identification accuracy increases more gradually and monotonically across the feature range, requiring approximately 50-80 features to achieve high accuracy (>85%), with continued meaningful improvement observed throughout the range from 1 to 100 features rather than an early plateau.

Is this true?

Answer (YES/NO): NO